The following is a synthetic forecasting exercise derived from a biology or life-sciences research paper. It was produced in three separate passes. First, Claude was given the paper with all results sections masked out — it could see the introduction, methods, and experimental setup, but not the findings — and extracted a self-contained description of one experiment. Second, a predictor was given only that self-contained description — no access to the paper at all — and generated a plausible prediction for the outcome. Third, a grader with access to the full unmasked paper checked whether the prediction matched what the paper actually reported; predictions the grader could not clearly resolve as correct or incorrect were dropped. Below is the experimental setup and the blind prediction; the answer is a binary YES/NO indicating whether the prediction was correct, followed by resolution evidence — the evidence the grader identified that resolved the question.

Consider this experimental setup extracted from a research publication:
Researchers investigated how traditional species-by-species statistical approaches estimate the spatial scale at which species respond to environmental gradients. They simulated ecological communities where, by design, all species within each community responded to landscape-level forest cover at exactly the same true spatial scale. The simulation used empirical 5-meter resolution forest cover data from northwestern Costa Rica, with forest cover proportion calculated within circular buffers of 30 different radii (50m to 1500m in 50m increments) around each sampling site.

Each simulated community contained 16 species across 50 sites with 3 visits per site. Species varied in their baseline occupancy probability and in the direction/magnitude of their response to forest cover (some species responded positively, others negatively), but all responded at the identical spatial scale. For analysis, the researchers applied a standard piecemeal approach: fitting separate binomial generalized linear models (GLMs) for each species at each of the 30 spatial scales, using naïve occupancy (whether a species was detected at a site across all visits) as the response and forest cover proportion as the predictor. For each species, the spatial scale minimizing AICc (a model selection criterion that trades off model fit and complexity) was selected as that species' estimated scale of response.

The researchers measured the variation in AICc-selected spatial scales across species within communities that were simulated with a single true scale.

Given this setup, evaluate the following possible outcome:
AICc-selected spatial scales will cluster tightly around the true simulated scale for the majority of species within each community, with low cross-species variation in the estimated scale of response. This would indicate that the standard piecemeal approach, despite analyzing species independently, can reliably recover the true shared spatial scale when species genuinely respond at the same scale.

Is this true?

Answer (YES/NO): NO